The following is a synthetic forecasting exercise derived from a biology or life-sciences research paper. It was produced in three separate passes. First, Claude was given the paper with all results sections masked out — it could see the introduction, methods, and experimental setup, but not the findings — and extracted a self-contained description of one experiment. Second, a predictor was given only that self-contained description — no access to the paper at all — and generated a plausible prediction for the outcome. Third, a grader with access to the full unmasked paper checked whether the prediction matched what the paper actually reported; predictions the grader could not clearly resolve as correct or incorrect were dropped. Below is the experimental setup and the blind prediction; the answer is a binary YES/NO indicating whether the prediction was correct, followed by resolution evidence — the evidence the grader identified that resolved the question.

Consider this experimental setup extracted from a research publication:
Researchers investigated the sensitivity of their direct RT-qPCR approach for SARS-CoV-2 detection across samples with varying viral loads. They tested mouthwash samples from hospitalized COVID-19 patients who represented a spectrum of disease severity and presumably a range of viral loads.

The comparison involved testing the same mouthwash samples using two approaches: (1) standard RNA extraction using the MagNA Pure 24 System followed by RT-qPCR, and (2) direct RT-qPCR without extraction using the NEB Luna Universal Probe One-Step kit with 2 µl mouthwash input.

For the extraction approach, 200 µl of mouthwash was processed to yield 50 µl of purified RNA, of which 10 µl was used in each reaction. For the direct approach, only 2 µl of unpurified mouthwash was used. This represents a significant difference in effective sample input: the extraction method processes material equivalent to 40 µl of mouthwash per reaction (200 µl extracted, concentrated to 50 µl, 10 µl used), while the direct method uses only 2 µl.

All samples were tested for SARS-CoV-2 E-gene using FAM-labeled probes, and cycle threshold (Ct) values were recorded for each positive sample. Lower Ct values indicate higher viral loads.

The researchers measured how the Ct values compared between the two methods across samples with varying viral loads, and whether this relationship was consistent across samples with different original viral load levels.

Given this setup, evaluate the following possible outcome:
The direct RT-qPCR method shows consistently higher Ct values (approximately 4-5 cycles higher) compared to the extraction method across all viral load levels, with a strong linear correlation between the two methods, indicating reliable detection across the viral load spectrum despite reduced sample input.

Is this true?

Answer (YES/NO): NO